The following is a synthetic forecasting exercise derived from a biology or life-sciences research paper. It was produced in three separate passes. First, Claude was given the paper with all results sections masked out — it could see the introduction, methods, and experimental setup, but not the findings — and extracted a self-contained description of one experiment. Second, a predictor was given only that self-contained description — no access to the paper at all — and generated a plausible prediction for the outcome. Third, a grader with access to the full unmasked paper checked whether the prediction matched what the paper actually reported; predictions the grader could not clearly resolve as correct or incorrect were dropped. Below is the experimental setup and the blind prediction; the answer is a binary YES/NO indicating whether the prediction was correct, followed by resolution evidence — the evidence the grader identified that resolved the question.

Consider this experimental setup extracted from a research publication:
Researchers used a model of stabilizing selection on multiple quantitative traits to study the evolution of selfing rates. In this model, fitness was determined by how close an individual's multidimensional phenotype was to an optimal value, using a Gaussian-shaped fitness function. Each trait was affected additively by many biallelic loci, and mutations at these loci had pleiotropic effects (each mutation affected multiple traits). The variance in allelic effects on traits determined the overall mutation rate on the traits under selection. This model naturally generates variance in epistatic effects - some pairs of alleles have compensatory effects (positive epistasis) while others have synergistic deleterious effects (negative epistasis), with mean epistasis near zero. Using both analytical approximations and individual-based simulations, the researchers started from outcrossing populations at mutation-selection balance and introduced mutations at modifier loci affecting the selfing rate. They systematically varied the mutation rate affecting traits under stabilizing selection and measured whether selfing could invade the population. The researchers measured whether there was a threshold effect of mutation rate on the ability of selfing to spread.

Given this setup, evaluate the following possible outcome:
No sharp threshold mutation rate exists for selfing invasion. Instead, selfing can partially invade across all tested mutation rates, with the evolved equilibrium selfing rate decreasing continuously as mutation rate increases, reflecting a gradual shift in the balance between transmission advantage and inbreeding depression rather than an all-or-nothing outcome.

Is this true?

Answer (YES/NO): NO